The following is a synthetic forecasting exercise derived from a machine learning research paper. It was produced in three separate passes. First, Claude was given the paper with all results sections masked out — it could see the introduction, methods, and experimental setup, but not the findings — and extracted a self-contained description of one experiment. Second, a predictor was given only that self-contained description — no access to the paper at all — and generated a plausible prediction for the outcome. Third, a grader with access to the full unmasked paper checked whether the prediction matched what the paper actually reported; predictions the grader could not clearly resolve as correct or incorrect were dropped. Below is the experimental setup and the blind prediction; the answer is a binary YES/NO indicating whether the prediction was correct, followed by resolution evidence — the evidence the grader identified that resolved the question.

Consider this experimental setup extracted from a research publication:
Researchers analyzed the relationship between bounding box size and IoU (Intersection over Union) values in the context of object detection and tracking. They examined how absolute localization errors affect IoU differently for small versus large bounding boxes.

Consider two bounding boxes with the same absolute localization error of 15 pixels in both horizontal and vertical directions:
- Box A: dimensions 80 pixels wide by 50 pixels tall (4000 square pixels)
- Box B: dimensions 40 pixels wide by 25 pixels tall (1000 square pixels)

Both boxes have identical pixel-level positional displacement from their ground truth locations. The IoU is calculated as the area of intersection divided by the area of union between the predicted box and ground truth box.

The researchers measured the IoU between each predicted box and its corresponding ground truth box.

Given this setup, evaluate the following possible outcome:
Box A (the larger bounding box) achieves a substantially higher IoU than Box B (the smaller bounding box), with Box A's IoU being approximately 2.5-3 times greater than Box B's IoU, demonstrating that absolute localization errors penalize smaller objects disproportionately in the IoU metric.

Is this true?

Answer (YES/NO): YES